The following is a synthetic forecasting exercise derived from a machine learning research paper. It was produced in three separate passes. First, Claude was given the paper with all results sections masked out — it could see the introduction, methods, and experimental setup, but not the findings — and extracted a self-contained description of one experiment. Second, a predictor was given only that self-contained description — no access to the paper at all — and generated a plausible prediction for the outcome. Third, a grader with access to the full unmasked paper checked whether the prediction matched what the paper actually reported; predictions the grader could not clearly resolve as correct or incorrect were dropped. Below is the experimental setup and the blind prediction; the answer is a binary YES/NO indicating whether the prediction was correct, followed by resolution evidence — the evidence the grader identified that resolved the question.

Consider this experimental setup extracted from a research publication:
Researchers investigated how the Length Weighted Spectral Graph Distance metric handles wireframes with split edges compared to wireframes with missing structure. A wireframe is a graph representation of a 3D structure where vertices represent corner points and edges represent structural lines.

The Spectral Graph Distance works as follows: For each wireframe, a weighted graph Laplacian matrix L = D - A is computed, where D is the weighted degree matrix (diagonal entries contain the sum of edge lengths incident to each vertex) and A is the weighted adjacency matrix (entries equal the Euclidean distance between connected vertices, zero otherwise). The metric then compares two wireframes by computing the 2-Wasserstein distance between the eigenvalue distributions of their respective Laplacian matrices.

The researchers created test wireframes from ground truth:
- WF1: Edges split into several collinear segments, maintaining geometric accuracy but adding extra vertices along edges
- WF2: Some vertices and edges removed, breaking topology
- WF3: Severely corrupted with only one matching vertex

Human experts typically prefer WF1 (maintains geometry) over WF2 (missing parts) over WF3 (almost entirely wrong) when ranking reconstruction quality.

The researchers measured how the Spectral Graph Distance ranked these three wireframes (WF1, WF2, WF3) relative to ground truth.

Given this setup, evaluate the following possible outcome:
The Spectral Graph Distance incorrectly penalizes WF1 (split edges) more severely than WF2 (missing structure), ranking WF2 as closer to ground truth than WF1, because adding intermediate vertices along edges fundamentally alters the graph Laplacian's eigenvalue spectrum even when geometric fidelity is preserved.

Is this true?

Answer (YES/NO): NO